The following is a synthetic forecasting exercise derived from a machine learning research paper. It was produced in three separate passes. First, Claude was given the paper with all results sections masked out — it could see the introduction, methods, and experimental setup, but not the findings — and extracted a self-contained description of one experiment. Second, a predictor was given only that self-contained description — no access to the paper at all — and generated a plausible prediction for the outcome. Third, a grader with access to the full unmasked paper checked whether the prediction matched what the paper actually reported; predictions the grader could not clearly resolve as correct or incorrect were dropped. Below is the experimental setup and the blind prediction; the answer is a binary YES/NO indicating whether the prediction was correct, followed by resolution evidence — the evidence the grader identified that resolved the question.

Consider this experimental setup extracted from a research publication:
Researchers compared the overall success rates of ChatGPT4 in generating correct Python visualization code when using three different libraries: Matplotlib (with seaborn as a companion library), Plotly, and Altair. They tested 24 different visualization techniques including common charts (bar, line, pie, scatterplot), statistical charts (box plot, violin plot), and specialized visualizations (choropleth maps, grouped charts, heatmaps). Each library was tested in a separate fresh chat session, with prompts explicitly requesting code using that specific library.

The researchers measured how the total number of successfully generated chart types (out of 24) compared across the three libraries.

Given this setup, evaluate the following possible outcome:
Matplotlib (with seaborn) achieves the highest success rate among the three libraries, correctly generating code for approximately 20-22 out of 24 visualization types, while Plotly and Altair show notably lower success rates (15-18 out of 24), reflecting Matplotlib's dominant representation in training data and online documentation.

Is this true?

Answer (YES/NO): NO